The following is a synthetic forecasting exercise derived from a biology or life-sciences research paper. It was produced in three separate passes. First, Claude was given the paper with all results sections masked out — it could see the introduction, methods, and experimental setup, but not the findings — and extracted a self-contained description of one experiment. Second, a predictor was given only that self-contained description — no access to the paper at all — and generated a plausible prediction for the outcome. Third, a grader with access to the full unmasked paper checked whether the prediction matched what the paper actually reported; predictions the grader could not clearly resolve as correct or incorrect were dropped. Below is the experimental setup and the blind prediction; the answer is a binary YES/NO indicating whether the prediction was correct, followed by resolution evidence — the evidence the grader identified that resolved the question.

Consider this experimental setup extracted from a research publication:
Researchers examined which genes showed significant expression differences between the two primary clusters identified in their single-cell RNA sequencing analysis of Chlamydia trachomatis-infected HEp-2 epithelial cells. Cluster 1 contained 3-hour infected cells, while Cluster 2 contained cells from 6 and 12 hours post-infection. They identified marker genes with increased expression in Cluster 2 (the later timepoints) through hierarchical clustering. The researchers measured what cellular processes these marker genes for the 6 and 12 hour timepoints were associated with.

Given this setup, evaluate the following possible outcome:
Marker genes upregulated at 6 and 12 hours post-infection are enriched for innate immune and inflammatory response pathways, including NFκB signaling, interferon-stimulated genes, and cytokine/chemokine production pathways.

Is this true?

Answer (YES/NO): NO